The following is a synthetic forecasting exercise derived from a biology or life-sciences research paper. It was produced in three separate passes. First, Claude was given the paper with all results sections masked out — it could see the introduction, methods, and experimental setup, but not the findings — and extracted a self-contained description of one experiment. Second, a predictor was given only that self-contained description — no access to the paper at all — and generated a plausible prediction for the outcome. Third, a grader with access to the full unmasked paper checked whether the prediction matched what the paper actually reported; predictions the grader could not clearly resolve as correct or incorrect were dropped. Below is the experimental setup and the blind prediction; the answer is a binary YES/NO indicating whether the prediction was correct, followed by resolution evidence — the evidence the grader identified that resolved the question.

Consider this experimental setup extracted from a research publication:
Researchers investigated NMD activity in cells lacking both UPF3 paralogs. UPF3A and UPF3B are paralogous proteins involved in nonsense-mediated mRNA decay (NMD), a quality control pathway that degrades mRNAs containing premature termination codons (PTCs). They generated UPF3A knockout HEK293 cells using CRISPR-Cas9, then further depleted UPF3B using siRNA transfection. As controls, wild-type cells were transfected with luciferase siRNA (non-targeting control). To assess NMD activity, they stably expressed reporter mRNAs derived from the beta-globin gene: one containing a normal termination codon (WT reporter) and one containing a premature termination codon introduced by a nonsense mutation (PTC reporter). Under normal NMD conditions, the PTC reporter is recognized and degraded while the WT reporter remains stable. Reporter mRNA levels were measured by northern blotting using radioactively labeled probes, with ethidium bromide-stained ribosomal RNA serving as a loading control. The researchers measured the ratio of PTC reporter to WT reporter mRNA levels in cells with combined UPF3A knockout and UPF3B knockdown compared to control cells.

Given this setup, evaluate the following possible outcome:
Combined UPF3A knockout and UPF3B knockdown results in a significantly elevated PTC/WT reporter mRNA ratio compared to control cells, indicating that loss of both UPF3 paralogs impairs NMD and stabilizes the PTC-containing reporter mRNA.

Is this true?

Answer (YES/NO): YES